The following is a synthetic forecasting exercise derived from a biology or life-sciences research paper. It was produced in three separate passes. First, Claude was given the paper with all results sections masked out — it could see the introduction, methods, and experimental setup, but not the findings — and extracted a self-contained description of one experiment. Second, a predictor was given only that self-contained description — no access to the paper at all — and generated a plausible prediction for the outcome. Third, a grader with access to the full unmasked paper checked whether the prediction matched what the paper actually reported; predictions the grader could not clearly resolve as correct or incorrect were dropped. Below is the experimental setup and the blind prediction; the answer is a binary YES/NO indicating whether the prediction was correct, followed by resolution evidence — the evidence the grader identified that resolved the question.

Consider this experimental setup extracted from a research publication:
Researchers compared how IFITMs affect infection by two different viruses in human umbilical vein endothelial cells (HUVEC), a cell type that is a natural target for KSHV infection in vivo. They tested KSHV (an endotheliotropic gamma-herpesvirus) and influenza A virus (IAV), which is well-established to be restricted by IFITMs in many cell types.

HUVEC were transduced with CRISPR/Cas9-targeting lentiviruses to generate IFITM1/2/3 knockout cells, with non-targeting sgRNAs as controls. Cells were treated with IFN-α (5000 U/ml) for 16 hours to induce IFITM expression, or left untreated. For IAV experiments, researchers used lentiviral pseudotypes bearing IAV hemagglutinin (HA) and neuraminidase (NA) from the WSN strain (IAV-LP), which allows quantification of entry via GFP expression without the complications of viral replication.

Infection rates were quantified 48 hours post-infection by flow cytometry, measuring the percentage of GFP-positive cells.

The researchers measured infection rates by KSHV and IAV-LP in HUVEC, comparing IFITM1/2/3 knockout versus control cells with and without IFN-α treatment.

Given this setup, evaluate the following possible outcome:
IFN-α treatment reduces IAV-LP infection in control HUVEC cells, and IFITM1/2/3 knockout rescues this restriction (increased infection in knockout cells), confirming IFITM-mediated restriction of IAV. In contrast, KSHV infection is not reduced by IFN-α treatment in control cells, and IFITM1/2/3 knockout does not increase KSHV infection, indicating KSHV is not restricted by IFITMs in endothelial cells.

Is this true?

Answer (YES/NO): NO